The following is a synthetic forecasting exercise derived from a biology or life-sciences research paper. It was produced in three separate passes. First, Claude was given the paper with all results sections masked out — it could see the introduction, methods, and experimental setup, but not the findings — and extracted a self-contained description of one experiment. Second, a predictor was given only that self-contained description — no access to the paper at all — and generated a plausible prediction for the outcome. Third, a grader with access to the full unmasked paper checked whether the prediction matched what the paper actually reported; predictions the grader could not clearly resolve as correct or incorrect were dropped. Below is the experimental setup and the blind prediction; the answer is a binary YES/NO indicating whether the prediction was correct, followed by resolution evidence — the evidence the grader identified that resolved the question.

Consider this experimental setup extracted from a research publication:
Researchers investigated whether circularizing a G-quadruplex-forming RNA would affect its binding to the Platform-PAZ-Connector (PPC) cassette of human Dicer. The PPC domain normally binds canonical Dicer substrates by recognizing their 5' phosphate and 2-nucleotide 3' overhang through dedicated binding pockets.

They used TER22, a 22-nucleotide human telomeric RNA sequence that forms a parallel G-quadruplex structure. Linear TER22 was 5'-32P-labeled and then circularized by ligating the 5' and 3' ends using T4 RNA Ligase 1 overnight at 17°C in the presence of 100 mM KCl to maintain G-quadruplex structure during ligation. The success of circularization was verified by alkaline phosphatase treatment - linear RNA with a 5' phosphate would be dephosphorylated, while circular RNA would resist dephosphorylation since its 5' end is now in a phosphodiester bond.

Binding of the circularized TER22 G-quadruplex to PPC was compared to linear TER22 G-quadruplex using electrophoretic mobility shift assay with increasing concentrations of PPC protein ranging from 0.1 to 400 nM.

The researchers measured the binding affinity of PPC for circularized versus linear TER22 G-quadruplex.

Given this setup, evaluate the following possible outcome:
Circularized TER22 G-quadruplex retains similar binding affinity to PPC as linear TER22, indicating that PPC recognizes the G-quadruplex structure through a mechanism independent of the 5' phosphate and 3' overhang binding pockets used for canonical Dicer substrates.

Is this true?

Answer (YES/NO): YES